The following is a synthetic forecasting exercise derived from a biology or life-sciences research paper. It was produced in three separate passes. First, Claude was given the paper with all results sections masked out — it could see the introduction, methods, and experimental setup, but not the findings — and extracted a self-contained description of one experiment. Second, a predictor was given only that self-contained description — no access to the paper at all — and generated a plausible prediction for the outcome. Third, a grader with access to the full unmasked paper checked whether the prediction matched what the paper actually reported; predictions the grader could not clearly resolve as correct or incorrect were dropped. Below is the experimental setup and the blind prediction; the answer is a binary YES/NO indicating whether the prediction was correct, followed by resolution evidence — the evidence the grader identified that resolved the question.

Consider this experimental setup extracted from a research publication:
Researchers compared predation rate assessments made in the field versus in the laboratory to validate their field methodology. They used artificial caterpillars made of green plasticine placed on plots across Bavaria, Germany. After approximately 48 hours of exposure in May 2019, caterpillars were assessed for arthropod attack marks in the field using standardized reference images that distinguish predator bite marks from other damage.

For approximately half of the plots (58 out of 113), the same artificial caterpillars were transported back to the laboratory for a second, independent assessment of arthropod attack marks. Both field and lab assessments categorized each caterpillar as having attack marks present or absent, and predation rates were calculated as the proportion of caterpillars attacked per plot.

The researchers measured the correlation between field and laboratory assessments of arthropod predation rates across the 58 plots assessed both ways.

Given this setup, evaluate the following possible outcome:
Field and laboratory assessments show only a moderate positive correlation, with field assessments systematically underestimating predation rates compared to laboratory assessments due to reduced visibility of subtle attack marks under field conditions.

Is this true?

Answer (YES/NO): NO